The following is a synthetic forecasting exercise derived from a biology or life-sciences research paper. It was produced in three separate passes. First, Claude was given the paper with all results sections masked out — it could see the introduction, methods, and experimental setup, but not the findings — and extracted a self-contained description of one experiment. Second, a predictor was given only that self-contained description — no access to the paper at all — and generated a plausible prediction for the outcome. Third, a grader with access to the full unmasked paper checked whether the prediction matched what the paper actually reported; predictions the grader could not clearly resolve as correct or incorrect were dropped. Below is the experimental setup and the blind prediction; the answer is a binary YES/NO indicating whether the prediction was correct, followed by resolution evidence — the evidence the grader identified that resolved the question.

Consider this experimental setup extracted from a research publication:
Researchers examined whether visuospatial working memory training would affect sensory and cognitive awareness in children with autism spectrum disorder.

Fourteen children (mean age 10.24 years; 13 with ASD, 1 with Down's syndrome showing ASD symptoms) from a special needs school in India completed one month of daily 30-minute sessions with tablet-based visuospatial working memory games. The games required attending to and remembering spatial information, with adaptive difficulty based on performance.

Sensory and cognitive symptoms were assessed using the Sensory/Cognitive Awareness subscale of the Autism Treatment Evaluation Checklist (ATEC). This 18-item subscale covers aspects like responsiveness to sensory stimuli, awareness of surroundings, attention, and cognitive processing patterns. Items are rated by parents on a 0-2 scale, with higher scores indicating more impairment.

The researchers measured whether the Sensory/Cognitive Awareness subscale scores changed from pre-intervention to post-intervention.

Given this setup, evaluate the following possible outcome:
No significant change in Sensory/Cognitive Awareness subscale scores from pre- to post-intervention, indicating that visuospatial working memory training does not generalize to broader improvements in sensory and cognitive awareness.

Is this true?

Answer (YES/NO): YES